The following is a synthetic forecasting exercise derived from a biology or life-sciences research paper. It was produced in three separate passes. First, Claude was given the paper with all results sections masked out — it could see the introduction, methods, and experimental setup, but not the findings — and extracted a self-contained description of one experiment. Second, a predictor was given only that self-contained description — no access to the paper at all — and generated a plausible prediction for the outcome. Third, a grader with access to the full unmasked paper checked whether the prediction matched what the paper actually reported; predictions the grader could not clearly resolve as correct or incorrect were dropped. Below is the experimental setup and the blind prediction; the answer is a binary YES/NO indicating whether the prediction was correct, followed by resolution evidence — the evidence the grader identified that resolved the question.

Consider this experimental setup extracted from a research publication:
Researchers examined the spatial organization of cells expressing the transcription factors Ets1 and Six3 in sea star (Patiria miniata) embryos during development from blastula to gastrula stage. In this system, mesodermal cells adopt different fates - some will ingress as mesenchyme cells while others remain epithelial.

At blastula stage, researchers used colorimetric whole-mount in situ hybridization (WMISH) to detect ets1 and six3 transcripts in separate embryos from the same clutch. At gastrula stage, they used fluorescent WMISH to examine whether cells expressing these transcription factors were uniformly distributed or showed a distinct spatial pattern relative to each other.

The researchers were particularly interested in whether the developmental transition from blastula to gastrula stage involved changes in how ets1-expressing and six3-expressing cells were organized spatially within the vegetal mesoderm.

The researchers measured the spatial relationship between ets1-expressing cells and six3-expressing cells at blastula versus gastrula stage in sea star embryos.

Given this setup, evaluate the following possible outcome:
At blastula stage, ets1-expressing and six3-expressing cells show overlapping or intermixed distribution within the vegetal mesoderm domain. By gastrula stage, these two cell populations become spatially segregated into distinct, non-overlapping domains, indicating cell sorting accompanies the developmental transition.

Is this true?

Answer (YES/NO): NO